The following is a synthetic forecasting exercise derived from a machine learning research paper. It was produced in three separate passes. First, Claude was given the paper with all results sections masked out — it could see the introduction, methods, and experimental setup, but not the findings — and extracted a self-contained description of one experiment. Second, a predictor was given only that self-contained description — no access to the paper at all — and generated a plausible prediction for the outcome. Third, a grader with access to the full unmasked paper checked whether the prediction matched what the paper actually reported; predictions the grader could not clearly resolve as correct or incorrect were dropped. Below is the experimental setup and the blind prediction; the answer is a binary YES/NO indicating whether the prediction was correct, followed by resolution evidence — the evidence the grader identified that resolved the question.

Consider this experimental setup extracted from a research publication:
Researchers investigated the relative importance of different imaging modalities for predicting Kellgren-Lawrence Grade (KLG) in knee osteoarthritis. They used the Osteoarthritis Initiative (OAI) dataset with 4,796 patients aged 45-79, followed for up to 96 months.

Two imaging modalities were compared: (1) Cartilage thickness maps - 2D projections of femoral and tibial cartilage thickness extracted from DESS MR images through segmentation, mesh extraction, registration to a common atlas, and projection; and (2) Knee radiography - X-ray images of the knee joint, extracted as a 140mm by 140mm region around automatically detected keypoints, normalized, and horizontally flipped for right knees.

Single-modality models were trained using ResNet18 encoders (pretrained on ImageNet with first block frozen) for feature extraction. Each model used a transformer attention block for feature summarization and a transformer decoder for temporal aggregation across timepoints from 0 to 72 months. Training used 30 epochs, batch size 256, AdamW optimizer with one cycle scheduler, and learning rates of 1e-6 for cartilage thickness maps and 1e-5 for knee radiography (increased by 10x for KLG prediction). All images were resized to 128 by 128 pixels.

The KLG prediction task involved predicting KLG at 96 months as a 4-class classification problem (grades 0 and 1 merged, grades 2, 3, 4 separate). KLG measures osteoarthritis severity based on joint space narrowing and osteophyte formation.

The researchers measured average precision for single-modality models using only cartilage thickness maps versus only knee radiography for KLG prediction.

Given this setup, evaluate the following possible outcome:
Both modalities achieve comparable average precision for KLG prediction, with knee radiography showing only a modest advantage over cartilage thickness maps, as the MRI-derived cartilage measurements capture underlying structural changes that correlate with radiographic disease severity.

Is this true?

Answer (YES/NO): YES